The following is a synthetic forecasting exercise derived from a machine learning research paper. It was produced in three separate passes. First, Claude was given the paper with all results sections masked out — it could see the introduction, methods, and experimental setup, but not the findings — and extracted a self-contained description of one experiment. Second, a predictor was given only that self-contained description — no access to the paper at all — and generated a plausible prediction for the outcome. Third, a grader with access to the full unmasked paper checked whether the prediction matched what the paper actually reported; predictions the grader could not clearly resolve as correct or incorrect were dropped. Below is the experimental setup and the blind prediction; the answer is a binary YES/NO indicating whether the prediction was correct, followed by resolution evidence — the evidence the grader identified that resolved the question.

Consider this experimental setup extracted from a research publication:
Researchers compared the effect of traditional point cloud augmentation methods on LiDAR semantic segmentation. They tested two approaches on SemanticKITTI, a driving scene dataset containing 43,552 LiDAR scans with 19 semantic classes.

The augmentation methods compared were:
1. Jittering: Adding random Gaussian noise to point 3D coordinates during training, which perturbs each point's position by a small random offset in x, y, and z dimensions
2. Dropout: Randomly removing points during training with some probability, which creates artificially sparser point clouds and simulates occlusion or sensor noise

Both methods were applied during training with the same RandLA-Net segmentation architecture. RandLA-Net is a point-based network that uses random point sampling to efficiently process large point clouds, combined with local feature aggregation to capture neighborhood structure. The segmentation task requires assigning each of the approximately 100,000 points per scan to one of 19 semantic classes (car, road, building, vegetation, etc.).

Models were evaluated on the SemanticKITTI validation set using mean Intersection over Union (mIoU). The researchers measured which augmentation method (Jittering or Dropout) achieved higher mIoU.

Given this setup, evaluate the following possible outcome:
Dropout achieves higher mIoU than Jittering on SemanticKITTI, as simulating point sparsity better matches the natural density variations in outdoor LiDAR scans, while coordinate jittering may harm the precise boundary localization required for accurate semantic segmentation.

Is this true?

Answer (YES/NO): YES